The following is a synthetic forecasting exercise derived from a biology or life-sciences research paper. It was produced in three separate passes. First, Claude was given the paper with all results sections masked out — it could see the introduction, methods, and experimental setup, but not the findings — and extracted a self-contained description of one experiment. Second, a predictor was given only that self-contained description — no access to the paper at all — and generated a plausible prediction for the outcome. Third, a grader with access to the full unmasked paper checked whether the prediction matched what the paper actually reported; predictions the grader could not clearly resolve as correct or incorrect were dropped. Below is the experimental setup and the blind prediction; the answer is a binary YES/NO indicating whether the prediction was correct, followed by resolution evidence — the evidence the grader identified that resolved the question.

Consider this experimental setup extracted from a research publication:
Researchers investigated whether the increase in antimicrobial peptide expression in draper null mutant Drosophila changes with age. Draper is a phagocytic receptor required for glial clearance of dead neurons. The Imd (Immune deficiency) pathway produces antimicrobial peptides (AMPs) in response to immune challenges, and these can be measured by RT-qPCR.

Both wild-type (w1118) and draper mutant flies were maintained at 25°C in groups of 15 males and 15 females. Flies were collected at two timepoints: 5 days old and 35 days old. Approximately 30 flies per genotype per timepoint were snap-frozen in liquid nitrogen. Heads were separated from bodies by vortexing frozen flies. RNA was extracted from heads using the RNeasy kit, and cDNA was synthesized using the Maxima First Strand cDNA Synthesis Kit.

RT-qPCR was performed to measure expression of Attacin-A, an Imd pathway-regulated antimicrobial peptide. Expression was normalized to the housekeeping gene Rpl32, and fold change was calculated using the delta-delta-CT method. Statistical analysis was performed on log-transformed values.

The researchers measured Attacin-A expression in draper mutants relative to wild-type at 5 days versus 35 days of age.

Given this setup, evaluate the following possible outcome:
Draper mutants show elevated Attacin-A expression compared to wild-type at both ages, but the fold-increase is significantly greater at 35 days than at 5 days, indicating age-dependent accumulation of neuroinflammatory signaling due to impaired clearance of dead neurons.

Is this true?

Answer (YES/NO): YES